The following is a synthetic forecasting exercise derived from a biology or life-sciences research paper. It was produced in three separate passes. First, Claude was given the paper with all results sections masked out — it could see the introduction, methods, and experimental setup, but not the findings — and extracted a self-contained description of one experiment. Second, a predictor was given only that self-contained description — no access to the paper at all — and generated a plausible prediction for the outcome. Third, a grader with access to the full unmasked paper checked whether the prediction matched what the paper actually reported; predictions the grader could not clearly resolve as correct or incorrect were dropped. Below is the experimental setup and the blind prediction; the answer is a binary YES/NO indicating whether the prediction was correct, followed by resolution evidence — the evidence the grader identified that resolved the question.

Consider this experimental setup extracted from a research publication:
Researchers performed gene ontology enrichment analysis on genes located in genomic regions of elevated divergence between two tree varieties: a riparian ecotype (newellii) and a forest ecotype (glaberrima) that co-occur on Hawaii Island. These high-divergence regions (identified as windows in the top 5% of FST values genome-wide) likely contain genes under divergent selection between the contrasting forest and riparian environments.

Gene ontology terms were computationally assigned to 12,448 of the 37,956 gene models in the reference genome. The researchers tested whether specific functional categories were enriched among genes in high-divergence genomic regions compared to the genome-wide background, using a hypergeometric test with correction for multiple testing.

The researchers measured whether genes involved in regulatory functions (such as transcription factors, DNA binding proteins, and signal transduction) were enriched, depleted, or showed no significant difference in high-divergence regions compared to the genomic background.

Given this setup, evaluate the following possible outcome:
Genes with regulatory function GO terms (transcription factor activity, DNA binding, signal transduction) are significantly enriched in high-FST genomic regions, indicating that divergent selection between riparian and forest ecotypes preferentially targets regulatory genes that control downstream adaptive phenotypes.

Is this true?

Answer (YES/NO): YES